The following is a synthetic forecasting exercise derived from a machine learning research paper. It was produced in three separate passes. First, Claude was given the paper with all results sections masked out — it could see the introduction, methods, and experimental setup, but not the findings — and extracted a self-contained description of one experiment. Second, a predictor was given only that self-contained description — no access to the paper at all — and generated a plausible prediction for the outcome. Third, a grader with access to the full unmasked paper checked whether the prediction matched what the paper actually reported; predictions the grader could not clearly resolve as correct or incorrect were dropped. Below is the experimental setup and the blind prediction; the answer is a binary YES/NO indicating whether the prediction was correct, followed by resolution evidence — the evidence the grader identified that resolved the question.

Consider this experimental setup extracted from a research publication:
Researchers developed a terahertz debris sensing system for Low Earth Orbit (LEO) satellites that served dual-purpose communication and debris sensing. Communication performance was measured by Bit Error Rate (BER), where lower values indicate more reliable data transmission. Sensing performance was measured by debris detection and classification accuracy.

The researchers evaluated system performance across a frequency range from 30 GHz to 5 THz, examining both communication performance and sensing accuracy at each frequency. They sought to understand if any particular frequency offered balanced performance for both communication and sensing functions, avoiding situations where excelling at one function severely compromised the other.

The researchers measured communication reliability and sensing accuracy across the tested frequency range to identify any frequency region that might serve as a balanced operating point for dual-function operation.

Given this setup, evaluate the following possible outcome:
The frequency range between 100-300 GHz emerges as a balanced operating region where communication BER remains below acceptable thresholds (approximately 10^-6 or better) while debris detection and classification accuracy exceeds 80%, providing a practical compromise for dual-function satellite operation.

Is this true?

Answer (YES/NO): NO